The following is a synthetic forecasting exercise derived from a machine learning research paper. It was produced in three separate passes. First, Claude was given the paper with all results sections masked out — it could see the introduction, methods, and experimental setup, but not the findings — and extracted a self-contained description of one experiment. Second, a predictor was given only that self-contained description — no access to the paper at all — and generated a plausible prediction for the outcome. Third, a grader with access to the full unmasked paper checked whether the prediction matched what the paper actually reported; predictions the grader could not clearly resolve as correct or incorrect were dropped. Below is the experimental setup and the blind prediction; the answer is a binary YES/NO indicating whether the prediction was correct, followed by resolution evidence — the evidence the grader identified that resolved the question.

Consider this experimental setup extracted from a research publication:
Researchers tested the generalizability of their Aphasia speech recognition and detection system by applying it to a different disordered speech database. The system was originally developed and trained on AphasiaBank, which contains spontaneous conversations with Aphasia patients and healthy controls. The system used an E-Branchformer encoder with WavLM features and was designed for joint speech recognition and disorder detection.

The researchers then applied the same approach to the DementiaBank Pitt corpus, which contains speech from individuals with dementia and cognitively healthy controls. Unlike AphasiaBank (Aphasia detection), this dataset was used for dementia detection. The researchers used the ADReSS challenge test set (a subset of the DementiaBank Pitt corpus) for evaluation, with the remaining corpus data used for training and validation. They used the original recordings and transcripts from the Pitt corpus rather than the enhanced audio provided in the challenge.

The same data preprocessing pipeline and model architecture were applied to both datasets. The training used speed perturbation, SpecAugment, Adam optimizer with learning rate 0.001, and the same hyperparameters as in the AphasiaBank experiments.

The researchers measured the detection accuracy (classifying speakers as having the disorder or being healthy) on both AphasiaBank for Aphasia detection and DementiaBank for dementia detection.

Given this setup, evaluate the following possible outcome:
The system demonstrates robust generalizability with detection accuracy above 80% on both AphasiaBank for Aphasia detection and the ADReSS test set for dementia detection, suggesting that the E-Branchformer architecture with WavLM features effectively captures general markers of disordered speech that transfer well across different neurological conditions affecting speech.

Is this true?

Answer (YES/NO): NO